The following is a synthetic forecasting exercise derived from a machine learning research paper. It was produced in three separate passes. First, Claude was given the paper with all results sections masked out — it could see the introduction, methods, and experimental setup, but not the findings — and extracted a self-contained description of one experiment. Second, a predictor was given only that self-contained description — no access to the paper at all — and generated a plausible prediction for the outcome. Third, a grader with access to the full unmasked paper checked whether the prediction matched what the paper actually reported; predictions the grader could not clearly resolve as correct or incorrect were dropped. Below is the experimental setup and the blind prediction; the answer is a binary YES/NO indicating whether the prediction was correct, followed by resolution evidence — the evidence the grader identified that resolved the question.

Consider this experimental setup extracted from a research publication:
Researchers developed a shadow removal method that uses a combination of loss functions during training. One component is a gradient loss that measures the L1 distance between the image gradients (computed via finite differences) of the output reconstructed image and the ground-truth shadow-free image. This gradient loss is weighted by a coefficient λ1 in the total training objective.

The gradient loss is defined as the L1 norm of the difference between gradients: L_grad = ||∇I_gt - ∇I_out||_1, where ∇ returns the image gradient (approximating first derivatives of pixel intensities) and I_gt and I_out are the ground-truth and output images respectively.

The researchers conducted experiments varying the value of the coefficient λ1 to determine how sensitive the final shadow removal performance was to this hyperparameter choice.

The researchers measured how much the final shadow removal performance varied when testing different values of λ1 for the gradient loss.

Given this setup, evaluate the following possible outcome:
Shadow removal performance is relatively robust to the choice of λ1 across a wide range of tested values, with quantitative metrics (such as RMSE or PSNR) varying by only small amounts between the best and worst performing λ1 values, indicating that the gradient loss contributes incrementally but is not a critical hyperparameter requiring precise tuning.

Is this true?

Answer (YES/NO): YES